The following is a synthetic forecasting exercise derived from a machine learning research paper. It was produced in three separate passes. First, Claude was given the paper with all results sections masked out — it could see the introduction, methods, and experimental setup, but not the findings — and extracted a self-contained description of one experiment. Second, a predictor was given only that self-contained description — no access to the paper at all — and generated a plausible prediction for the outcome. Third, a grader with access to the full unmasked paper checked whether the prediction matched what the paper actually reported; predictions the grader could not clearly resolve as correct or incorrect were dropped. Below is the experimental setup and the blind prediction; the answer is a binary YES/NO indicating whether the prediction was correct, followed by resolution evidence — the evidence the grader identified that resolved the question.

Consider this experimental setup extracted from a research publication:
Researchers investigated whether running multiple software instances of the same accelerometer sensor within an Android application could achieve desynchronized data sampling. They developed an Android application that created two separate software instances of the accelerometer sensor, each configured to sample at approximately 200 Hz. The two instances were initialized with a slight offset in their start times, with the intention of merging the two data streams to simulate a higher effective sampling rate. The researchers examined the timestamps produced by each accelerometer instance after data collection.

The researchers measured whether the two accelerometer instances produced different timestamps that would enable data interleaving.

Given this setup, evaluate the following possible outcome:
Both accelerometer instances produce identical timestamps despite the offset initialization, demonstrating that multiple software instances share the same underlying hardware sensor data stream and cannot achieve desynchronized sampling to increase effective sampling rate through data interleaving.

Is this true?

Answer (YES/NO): YES